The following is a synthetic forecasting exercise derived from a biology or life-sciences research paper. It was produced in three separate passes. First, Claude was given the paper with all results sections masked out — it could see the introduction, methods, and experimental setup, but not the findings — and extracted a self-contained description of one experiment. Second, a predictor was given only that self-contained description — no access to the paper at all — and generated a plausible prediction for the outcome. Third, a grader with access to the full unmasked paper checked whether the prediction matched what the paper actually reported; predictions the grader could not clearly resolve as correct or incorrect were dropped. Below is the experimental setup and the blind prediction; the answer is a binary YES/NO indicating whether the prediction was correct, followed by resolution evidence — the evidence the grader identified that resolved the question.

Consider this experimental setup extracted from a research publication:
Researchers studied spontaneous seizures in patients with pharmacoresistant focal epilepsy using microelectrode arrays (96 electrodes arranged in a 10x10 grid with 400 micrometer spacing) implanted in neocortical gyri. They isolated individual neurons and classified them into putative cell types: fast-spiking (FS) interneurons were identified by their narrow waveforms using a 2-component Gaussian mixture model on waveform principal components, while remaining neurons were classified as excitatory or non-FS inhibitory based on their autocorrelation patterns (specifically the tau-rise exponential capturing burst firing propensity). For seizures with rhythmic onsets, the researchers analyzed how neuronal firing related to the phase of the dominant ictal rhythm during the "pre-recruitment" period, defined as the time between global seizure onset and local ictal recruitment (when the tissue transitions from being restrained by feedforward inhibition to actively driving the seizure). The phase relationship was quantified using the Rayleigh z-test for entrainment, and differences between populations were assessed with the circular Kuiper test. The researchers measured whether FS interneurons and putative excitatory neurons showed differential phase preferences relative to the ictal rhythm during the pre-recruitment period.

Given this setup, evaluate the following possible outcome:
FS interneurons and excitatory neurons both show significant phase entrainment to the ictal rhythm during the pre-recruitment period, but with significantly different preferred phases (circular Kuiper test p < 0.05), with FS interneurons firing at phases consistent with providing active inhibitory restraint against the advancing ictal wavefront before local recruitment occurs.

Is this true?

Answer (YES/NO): NO